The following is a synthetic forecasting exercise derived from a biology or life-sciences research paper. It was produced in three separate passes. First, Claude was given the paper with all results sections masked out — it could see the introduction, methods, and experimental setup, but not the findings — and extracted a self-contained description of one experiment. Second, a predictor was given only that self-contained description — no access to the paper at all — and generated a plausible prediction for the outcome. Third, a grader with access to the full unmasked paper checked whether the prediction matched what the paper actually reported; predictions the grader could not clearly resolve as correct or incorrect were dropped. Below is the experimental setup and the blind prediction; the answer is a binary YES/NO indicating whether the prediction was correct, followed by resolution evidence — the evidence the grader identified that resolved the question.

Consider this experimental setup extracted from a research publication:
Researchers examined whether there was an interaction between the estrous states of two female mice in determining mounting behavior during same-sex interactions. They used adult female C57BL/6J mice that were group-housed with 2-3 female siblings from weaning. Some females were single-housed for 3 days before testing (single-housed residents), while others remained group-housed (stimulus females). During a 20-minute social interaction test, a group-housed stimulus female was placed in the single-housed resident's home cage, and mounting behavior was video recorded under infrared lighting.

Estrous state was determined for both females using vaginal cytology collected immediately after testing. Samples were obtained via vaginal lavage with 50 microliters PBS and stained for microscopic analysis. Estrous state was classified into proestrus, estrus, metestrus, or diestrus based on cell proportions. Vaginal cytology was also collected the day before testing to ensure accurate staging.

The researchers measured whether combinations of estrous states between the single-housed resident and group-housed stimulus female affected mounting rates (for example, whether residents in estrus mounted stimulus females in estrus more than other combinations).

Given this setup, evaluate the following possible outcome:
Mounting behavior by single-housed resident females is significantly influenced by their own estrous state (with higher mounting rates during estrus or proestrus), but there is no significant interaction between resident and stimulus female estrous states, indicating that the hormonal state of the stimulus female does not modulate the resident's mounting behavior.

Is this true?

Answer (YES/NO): NO